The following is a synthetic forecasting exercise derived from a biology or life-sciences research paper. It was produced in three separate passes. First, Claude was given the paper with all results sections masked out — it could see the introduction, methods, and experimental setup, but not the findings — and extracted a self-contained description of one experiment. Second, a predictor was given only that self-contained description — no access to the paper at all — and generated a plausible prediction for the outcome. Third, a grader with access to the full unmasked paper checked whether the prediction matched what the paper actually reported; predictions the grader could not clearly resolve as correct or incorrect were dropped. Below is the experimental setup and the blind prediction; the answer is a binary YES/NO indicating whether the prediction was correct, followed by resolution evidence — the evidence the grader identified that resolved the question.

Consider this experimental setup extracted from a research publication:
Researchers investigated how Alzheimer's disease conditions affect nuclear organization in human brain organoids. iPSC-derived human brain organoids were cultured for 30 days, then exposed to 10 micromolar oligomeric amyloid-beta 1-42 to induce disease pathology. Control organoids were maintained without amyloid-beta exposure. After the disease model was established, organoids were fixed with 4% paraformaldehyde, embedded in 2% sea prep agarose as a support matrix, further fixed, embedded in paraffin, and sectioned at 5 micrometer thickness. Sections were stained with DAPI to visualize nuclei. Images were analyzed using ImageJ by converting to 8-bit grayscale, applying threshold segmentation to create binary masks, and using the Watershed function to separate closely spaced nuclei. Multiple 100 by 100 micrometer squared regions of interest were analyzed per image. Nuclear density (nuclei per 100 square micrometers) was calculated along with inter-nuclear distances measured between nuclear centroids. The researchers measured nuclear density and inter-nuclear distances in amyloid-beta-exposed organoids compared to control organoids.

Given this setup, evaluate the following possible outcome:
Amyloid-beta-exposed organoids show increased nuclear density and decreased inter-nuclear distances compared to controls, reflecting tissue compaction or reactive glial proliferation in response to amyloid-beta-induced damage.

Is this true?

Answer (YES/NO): NO